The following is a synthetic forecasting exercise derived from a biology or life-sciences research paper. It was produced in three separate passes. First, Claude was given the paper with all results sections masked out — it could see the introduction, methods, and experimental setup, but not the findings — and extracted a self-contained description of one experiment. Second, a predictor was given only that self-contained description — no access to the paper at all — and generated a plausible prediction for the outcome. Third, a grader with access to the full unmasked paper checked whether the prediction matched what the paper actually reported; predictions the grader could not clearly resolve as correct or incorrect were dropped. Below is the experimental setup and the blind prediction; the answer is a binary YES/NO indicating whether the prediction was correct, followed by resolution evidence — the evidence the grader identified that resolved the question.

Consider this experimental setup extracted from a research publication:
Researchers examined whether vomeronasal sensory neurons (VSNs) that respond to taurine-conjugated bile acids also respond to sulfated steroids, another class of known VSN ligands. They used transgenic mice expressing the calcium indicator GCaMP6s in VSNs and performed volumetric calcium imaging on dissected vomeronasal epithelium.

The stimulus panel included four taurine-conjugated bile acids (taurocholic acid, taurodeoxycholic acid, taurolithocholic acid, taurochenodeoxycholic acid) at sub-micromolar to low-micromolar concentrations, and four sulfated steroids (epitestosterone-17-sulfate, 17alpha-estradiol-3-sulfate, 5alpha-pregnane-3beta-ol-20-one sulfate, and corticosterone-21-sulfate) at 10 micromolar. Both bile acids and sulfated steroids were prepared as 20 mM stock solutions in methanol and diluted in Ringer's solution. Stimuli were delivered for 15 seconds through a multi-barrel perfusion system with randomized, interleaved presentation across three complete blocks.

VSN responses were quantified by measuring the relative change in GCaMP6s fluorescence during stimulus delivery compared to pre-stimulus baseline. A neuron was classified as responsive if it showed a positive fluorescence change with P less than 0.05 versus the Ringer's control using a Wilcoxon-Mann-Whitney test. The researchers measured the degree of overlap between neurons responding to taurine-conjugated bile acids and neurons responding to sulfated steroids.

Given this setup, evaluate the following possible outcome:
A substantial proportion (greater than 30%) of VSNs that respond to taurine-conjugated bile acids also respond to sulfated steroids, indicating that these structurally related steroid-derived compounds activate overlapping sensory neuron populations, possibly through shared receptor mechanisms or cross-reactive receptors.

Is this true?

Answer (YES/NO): NO